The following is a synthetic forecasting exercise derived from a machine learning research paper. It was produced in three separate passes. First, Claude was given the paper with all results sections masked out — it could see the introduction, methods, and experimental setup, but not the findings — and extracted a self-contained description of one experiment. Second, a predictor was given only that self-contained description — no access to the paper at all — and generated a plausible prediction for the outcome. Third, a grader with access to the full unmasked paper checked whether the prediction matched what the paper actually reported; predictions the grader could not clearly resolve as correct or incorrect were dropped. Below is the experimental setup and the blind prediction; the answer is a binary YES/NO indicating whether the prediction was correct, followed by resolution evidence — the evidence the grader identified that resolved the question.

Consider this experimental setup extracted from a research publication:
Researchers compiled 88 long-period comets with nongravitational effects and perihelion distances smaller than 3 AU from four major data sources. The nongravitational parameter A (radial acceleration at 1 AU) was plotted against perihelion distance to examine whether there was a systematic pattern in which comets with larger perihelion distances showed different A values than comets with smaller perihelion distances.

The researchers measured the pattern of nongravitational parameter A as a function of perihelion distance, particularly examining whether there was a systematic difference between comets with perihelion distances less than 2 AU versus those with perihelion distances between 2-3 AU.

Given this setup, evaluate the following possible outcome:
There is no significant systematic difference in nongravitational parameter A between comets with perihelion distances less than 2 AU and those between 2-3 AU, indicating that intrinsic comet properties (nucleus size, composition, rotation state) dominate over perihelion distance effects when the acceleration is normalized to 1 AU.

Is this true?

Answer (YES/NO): NO